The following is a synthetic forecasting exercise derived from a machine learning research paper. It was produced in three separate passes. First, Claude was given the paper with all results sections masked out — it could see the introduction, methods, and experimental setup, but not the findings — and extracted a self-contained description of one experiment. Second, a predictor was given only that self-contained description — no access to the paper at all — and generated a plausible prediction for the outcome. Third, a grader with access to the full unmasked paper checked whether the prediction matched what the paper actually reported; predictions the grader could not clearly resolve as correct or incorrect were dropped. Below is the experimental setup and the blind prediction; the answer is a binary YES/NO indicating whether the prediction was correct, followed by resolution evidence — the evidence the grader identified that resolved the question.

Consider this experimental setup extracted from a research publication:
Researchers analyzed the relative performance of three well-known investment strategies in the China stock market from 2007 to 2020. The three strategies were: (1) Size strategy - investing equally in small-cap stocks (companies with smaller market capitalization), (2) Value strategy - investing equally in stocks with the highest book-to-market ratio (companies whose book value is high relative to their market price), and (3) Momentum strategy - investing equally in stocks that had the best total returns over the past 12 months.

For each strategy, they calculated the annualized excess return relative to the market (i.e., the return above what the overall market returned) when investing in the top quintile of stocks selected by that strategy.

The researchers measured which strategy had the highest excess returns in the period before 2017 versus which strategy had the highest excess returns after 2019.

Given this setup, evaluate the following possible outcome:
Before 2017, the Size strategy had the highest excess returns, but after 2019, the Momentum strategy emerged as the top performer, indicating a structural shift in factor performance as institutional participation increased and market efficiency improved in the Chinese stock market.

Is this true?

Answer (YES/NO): YES